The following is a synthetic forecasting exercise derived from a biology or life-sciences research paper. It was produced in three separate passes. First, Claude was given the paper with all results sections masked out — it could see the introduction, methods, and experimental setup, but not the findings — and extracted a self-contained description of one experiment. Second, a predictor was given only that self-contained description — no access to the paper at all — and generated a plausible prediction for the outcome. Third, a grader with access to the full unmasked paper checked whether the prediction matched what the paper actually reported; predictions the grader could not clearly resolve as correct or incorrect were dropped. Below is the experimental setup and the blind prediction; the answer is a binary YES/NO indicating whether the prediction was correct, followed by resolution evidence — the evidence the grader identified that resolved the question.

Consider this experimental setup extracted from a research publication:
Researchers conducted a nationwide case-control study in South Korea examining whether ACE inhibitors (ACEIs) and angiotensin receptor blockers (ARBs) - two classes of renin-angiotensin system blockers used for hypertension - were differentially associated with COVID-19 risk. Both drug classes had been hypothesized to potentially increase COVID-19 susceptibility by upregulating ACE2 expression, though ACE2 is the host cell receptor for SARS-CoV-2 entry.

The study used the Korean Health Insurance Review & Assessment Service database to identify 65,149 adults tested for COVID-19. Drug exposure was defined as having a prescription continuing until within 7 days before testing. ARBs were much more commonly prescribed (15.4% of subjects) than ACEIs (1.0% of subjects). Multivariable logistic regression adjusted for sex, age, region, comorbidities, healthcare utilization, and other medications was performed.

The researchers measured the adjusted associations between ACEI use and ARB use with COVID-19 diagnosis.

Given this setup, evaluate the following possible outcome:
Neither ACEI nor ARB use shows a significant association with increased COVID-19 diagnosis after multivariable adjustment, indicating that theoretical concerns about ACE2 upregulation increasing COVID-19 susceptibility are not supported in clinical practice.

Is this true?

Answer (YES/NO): NO